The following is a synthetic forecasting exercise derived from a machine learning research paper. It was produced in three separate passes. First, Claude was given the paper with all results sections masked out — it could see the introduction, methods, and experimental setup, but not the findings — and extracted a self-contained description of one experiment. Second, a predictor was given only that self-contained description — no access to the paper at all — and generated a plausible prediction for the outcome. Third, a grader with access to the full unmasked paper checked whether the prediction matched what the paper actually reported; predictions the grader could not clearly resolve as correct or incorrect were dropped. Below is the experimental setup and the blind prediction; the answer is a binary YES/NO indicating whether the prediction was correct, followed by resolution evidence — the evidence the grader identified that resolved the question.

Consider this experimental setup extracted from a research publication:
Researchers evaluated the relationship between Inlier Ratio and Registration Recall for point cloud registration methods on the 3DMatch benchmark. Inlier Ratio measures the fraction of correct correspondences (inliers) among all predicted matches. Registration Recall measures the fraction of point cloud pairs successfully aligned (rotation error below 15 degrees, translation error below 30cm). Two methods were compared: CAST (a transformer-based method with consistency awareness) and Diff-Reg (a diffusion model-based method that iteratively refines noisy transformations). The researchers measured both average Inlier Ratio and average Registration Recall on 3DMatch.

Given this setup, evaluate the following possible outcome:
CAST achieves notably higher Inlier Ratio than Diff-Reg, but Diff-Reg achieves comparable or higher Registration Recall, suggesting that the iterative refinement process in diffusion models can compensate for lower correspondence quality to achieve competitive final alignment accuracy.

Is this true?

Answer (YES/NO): YES